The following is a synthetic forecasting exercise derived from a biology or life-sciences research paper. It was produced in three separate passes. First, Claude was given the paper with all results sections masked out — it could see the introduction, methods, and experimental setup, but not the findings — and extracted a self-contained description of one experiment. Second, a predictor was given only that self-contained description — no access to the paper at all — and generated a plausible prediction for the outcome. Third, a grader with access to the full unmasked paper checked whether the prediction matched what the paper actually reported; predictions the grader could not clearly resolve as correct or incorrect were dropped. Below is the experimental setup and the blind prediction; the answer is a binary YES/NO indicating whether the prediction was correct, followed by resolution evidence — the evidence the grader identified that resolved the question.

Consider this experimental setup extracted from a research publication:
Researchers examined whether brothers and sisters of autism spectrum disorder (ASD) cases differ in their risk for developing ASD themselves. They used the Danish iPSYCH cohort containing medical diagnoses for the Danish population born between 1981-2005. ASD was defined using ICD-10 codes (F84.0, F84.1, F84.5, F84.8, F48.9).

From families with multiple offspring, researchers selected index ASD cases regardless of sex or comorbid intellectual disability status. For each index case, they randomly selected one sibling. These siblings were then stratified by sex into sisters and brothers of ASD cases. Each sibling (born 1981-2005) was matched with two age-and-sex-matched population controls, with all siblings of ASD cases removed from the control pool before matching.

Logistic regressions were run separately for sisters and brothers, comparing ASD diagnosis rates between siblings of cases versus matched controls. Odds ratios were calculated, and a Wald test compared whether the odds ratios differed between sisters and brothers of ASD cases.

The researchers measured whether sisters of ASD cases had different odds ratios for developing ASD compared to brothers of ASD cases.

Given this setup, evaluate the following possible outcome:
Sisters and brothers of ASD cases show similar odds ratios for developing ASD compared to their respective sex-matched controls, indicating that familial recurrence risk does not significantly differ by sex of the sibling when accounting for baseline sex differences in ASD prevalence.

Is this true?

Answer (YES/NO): YES